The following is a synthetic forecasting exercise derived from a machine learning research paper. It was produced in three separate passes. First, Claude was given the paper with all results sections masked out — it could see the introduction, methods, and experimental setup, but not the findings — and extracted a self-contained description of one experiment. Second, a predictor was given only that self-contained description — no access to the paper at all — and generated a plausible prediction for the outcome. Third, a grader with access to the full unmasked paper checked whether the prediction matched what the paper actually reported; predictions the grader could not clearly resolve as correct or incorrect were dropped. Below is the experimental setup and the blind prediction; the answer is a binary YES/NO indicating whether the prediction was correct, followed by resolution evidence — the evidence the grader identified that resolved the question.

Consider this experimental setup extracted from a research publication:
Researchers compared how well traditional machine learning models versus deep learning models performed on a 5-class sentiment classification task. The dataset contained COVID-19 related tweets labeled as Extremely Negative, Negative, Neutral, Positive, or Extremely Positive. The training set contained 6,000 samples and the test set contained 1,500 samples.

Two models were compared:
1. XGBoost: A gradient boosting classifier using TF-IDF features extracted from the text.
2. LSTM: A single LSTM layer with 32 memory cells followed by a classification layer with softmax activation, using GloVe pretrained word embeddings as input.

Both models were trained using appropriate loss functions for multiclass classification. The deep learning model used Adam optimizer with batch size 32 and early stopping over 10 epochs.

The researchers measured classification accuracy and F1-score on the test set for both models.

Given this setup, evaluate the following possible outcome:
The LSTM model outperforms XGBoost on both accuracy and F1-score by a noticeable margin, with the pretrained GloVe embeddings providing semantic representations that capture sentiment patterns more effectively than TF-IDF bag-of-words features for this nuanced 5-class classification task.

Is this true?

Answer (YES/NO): NO